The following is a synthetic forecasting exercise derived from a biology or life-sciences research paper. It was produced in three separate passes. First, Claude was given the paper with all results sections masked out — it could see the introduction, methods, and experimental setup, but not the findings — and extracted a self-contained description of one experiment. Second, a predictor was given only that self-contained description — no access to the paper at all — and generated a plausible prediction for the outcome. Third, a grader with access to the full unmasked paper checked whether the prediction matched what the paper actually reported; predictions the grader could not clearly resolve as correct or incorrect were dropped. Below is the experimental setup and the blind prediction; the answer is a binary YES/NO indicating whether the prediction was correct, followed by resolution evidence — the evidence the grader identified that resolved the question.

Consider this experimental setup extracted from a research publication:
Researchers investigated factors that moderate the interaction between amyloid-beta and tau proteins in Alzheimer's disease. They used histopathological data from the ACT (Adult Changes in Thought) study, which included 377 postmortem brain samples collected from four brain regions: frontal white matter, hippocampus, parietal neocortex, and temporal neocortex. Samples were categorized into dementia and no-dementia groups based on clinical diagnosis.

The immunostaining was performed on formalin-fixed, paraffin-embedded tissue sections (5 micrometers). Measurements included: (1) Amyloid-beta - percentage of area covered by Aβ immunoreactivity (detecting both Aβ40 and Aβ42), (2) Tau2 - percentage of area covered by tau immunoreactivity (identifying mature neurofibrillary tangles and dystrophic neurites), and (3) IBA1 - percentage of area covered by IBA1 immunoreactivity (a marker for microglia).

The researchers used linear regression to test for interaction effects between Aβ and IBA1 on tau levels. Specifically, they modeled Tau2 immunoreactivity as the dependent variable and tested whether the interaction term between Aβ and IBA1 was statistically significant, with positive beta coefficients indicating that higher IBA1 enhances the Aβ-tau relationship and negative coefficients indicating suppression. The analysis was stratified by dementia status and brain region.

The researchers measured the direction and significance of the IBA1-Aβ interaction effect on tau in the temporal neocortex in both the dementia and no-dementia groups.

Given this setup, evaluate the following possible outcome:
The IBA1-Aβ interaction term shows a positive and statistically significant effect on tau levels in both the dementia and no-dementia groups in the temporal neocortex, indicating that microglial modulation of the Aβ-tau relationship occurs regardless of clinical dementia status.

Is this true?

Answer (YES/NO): NO